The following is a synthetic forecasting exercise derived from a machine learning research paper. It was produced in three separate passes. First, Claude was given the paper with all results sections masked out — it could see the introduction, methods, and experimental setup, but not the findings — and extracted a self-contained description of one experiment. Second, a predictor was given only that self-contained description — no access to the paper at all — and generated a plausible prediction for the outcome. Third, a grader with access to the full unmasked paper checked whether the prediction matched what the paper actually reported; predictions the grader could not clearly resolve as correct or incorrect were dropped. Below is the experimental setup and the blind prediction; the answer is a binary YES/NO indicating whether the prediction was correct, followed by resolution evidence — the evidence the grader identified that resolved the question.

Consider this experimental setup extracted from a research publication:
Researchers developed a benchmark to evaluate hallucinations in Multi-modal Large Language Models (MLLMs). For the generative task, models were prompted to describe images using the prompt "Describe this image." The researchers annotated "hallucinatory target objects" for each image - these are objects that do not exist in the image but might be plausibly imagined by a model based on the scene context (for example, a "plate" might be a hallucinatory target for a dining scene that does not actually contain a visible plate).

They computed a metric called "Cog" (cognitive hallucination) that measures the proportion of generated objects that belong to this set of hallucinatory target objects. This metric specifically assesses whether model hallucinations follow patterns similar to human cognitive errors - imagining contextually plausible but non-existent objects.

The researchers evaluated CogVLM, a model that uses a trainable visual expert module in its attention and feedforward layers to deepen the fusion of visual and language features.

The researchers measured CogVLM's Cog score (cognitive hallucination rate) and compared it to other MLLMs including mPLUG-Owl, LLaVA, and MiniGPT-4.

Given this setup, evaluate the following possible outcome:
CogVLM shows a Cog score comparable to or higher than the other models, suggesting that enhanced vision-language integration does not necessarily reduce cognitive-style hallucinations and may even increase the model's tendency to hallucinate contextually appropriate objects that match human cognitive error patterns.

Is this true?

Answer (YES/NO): NO